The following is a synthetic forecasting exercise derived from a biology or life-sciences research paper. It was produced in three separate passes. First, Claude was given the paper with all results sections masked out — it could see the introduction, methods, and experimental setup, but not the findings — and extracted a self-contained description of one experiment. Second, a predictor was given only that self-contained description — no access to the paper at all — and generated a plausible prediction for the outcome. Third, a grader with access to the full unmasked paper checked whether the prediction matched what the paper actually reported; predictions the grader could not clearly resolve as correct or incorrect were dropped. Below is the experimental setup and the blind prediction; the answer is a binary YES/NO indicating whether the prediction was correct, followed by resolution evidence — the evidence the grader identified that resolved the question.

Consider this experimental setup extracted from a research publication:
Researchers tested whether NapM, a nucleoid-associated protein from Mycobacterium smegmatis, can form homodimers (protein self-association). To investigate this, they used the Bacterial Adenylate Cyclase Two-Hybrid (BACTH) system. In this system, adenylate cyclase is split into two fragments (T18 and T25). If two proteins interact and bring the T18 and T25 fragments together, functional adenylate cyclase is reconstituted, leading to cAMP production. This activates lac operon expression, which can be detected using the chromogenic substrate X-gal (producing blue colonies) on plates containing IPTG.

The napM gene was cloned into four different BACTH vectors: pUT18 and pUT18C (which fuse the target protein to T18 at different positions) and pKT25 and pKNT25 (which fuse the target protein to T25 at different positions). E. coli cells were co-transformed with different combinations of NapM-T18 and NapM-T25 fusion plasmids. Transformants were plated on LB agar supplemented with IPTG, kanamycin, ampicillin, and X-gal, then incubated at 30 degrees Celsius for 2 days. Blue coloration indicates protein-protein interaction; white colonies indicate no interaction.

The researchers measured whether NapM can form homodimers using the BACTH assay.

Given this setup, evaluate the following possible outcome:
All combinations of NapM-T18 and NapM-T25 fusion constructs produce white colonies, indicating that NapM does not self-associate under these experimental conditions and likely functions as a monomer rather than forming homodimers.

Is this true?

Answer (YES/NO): NO